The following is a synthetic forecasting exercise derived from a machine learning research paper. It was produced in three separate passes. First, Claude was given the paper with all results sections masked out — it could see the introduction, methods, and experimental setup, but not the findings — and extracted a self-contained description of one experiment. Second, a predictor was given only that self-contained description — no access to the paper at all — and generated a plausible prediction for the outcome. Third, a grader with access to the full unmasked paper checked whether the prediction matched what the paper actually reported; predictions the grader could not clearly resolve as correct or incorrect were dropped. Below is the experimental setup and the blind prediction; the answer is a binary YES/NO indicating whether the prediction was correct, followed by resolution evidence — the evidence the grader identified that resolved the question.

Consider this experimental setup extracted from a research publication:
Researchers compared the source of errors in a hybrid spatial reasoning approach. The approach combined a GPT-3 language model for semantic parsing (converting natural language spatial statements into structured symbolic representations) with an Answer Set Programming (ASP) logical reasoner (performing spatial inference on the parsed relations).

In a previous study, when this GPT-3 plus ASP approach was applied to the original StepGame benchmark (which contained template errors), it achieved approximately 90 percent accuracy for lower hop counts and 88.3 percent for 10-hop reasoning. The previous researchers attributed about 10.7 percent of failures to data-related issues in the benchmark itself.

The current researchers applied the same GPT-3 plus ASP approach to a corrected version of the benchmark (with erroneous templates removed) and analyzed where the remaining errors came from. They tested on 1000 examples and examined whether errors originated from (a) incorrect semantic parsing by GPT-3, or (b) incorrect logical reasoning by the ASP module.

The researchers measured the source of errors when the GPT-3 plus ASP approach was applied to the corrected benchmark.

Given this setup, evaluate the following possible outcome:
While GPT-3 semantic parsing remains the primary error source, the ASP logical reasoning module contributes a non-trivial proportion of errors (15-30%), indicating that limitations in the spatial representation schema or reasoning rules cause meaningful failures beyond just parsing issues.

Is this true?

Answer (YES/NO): NO